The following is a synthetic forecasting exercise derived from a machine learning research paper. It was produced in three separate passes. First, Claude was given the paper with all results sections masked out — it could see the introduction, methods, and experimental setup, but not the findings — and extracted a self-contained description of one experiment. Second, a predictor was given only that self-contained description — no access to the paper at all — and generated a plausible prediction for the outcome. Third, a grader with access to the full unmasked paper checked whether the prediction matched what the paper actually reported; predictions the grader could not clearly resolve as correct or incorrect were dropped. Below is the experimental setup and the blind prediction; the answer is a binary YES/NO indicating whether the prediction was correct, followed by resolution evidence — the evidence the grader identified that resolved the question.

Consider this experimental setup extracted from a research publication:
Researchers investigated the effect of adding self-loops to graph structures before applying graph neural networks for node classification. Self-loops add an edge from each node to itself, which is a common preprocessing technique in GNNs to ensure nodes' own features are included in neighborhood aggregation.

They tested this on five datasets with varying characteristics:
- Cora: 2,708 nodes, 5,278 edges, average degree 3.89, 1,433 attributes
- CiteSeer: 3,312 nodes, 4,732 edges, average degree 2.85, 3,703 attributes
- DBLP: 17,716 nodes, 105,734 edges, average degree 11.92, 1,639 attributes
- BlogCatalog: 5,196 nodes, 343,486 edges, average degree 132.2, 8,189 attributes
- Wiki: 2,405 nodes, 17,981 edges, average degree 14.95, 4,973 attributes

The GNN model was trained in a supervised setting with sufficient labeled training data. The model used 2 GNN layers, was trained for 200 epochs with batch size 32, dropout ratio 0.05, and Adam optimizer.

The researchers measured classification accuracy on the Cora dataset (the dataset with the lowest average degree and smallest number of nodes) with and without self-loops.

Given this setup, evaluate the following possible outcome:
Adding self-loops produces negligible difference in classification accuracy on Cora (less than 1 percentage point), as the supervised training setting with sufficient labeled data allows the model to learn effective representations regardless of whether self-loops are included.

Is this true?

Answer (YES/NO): NO